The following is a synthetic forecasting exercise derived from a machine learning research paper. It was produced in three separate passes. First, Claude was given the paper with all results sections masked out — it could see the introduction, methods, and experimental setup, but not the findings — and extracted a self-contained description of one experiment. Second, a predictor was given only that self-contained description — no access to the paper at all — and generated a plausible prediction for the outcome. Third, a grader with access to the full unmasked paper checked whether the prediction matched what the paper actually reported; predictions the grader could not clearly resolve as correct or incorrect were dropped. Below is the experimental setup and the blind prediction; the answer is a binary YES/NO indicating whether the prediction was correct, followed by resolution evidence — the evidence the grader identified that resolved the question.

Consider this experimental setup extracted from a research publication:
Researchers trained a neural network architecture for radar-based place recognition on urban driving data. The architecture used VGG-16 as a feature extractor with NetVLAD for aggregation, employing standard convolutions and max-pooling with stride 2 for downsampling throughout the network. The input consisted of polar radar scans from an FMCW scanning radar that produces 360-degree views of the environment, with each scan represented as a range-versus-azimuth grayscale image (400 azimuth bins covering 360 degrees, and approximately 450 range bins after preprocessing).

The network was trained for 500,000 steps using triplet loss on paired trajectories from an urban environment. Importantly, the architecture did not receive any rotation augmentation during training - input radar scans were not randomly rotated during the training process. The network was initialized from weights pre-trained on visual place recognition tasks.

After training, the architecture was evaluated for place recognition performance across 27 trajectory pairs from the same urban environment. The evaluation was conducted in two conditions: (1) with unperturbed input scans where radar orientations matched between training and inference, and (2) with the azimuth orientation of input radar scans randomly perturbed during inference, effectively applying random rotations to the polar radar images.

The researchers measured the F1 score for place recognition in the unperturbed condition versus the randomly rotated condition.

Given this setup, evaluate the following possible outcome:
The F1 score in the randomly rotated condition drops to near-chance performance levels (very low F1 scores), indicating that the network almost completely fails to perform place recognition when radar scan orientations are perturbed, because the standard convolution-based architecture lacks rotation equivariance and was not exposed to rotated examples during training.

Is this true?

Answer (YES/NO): NO